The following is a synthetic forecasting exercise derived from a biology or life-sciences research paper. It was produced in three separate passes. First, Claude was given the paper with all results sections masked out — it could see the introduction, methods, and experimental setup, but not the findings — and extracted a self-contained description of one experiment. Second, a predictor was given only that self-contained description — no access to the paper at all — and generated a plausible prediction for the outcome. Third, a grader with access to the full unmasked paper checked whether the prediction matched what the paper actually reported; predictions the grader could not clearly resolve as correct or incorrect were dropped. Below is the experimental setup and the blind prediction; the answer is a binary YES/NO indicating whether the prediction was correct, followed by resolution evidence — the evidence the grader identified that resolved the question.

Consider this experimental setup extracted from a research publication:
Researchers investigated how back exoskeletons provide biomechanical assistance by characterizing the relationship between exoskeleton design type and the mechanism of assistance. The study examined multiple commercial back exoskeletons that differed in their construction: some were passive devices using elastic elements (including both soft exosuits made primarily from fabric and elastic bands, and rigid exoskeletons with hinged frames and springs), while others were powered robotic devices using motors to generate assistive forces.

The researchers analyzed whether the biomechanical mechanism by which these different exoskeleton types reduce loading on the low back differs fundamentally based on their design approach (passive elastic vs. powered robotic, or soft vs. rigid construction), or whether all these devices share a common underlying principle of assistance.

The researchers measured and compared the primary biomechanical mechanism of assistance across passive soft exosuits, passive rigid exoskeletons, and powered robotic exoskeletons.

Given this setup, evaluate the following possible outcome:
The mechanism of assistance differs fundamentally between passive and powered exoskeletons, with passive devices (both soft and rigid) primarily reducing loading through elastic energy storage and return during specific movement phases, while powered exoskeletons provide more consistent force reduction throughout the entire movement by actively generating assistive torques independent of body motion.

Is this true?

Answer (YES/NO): NO